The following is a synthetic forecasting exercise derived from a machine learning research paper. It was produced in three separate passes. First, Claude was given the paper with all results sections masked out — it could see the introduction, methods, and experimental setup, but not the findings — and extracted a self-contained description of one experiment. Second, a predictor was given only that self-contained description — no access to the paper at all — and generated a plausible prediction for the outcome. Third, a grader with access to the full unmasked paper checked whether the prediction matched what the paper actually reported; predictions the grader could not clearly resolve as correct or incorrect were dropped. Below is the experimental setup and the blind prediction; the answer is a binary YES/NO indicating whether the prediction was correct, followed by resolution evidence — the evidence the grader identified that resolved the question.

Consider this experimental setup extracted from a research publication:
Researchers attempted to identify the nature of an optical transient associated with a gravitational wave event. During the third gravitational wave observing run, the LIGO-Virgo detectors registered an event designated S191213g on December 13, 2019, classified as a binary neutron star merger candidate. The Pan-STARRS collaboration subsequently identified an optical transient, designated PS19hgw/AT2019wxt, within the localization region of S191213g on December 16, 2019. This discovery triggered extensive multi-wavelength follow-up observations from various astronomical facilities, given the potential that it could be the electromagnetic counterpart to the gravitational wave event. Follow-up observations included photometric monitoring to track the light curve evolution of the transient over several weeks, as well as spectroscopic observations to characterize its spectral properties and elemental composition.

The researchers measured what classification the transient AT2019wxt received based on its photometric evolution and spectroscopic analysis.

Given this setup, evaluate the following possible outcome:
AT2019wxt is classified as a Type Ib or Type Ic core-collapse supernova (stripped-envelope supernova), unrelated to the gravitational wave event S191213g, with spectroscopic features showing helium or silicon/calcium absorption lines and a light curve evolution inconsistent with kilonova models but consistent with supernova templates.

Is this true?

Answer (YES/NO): NO